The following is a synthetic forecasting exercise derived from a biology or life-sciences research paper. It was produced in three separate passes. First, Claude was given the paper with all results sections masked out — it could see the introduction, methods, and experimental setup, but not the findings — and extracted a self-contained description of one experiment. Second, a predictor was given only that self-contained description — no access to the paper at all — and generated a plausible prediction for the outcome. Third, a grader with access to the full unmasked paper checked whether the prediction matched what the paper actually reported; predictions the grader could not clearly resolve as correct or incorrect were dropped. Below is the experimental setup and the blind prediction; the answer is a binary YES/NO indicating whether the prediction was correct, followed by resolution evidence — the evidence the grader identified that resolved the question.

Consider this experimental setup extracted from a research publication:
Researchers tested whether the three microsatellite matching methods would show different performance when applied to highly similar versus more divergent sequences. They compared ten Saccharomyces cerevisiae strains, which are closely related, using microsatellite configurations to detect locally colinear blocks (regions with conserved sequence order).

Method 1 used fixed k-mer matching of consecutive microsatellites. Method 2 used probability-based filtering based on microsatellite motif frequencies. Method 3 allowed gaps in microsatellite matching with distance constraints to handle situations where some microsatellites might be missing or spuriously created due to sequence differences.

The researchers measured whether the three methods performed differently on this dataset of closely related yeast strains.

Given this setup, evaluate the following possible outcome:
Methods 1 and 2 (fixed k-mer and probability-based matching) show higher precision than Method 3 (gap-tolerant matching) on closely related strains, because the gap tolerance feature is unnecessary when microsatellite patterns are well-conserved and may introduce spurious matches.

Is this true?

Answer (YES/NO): NO